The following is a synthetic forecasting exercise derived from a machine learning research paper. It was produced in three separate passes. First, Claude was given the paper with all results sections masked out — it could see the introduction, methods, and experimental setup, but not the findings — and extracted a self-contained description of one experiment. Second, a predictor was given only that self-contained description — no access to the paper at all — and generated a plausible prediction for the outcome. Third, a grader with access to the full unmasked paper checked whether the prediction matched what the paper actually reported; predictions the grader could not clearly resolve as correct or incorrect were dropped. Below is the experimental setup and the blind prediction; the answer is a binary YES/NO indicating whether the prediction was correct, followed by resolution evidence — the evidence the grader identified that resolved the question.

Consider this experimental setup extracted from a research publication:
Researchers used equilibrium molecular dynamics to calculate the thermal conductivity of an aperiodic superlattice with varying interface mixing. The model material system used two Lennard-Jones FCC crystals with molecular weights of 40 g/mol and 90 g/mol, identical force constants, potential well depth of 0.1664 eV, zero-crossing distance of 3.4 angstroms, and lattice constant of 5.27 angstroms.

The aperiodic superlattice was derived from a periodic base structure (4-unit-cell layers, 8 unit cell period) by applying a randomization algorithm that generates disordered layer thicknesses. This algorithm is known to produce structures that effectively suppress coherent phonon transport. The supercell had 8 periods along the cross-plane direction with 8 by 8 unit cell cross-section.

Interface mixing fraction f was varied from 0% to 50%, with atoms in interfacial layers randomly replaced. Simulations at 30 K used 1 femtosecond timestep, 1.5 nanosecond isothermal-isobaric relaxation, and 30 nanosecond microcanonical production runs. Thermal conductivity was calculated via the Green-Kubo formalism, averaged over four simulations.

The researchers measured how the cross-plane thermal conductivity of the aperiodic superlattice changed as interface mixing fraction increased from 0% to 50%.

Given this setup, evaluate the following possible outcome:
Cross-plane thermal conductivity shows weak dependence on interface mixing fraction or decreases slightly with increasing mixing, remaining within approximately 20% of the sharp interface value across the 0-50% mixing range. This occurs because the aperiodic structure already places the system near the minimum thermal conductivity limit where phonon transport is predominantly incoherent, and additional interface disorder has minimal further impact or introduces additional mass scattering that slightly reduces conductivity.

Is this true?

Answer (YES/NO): NO